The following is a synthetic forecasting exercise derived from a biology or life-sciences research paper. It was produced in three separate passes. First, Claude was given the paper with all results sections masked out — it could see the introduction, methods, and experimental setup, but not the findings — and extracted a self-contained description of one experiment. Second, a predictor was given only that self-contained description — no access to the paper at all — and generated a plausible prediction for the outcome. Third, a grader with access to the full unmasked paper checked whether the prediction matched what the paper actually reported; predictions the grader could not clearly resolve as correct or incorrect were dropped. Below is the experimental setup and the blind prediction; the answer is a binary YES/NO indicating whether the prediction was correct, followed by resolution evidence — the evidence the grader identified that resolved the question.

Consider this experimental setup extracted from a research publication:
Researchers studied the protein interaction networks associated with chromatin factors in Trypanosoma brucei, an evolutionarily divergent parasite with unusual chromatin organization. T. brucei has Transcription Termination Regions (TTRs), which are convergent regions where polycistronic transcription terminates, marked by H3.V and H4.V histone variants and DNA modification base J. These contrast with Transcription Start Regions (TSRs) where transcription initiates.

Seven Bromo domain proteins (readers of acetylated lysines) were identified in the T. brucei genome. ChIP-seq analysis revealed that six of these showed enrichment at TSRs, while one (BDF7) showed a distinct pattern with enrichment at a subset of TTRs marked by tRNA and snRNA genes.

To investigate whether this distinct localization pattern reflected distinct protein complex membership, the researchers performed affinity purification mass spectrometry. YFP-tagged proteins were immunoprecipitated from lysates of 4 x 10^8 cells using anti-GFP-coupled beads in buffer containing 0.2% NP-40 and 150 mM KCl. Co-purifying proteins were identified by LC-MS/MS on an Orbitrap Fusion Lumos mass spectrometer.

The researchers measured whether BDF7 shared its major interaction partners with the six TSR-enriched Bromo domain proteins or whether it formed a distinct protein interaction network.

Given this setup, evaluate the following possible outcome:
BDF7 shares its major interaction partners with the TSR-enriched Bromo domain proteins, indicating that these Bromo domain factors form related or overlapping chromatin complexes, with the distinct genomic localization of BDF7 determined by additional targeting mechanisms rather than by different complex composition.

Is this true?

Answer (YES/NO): NO